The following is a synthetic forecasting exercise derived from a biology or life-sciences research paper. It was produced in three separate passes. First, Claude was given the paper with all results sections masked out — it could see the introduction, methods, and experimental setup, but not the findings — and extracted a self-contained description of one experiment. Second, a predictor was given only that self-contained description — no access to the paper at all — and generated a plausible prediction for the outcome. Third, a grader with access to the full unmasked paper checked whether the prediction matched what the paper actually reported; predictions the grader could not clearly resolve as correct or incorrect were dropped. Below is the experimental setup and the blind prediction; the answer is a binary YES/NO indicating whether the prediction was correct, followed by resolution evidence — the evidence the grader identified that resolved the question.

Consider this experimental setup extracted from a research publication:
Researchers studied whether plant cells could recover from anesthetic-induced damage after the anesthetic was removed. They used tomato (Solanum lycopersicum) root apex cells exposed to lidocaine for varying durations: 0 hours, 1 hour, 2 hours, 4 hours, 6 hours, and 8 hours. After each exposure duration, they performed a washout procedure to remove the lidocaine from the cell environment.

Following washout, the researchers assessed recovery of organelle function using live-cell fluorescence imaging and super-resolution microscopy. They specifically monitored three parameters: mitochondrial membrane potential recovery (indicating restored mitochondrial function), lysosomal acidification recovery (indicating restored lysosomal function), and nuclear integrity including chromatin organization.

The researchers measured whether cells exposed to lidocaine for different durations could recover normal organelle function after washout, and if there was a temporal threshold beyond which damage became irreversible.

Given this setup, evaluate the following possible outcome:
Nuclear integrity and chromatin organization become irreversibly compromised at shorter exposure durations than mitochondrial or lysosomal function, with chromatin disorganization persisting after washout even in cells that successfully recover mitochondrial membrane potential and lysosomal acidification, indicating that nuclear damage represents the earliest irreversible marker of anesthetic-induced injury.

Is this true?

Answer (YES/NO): NO